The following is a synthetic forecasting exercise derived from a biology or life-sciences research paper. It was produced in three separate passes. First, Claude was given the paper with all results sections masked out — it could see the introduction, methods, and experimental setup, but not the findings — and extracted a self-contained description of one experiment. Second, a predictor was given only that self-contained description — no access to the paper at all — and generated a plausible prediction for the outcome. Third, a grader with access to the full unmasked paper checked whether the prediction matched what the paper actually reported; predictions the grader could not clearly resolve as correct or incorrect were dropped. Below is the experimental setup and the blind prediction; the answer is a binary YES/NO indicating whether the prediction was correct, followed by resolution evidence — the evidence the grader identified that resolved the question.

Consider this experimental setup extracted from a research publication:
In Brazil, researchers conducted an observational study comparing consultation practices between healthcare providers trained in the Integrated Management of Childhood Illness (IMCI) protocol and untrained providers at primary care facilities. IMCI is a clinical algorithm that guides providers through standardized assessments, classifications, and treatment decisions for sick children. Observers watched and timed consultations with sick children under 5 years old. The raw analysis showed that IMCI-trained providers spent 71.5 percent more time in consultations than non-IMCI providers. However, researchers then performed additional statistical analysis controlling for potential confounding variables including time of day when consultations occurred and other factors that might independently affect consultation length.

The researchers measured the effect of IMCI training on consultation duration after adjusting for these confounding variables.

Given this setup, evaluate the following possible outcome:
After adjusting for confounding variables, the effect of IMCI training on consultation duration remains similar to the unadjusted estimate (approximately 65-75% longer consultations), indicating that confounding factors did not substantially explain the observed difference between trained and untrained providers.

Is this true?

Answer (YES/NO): NO